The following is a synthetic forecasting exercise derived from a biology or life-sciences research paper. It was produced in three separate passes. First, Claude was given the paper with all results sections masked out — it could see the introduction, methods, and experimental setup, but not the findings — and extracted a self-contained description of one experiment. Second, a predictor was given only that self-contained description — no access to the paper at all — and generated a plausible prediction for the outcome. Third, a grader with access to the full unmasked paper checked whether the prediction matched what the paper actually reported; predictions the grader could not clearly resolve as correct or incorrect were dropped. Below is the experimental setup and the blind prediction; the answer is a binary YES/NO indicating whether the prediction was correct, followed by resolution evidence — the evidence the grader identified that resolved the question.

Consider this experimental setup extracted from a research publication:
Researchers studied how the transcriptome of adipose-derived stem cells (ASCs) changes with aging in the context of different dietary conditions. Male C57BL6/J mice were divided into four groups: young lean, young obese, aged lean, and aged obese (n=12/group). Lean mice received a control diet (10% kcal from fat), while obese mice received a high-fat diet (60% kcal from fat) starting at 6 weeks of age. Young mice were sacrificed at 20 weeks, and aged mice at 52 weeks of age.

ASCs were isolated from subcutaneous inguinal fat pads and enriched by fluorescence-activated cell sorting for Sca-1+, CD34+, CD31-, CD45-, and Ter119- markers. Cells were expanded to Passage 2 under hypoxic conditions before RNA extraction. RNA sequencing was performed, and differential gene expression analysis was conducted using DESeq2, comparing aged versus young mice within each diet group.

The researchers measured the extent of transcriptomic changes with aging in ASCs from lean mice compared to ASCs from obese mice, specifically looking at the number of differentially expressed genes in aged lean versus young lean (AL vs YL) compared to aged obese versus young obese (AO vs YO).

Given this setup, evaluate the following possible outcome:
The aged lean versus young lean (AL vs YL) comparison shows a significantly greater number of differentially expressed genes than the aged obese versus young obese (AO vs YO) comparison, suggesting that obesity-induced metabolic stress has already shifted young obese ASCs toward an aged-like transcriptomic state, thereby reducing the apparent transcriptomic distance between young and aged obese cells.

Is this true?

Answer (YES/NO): NO